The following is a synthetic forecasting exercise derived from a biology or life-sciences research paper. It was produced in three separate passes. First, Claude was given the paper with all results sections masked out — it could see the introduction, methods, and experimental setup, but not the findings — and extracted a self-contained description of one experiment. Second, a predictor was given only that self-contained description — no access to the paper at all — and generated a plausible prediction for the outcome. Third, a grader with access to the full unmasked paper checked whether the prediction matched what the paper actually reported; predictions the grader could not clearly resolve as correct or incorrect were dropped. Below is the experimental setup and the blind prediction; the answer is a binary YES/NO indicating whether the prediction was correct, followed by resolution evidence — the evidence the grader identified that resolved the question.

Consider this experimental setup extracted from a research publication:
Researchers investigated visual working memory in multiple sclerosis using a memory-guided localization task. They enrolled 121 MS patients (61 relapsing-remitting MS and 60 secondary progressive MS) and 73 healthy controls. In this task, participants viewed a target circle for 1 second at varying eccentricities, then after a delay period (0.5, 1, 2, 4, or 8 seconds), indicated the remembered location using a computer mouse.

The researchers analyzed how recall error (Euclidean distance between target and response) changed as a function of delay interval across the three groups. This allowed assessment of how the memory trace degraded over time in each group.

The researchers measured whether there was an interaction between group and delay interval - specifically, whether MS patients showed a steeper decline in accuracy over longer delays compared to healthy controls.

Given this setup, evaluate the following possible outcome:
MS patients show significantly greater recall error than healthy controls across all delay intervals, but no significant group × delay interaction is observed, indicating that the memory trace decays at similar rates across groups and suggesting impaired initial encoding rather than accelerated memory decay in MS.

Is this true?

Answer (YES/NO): NO